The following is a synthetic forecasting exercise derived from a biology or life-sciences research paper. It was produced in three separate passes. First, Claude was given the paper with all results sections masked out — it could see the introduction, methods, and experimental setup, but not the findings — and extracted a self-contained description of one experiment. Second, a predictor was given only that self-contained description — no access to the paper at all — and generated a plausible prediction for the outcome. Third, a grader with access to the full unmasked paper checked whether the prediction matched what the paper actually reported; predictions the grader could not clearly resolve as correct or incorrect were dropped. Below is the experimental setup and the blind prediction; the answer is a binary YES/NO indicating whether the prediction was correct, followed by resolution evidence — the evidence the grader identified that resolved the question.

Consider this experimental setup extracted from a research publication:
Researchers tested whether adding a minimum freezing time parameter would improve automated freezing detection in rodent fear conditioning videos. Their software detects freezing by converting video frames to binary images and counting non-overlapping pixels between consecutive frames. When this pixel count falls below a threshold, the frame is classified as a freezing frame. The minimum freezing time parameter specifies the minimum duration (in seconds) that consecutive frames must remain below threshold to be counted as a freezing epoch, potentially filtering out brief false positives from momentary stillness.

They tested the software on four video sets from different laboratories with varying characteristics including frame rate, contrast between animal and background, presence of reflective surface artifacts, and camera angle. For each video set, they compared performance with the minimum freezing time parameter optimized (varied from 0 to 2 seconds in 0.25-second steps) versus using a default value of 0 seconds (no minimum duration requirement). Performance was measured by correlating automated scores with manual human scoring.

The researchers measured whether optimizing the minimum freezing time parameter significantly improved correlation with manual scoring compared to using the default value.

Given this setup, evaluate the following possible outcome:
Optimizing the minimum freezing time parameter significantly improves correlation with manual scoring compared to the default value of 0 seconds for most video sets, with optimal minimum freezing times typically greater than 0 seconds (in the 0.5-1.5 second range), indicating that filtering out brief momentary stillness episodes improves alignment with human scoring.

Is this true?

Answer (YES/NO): NO